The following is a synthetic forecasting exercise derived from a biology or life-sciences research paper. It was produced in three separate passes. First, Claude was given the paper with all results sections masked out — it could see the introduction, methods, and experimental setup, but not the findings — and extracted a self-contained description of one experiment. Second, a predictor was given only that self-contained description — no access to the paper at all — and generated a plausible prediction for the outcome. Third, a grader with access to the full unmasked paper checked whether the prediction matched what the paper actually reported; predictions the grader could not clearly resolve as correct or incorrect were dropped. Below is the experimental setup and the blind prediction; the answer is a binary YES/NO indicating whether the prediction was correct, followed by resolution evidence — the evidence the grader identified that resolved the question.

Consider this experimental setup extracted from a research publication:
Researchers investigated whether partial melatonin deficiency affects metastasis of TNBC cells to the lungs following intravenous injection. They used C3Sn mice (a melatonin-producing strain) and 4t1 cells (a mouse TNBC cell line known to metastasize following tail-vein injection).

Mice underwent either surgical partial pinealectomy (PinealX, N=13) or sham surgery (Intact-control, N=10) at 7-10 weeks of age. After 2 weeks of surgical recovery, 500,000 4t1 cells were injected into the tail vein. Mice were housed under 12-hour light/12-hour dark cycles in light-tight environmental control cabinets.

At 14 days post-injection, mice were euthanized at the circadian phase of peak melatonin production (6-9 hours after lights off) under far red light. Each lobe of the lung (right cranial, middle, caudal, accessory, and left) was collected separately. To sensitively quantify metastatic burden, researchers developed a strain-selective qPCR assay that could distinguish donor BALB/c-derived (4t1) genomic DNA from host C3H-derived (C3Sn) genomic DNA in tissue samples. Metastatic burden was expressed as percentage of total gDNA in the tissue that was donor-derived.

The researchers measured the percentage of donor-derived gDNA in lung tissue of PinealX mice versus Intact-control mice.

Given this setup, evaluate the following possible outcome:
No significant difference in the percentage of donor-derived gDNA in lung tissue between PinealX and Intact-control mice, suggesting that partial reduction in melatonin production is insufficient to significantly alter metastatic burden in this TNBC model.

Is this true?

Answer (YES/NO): YES